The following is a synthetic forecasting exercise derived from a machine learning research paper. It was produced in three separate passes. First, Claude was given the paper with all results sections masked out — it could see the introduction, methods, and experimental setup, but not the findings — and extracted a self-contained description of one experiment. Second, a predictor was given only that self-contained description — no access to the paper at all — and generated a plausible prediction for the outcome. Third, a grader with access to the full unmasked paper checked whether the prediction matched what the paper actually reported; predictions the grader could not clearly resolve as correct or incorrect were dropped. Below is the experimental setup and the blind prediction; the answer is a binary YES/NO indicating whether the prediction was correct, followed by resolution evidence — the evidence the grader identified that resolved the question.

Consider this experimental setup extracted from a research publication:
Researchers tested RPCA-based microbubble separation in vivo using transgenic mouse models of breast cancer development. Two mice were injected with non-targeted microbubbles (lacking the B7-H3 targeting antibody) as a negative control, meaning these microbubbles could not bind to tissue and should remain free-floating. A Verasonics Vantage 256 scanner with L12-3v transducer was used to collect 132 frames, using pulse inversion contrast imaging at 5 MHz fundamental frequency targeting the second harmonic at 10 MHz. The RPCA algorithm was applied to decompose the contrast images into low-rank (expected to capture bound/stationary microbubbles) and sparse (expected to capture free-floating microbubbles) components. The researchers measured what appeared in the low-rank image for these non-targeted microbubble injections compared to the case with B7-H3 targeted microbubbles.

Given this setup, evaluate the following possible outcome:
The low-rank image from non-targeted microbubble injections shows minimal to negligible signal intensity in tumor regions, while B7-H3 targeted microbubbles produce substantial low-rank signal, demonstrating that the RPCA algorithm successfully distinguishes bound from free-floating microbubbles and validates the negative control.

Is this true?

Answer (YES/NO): YES